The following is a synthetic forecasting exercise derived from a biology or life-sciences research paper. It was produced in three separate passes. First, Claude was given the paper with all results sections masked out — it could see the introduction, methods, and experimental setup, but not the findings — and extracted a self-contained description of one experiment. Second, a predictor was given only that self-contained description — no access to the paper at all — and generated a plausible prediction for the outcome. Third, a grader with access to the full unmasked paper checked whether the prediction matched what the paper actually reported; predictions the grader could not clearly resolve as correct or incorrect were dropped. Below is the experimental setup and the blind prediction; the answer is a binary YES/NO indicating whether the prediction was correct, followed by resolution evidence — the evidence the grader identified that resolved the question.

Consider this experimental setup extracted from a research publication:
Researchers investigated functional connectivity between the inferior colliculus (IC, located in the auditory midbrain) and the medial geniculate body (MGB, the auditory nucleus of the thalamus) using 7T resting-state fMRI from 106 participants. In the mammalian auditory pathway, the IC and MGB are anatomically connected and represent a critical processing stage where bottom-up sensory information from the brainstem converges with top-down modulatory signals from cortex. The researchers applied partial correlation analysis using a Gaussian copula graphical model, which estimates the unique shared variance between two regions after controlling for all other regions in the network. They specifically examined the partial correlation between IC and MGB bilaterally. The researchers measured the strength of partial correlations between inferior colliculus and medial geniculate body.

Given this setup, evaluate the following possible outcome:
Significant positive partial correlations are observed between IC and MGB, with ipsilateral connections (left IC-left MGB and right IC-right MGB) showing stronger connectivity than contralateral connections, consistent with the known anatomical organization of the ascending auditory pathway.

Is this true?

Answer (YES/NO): YES